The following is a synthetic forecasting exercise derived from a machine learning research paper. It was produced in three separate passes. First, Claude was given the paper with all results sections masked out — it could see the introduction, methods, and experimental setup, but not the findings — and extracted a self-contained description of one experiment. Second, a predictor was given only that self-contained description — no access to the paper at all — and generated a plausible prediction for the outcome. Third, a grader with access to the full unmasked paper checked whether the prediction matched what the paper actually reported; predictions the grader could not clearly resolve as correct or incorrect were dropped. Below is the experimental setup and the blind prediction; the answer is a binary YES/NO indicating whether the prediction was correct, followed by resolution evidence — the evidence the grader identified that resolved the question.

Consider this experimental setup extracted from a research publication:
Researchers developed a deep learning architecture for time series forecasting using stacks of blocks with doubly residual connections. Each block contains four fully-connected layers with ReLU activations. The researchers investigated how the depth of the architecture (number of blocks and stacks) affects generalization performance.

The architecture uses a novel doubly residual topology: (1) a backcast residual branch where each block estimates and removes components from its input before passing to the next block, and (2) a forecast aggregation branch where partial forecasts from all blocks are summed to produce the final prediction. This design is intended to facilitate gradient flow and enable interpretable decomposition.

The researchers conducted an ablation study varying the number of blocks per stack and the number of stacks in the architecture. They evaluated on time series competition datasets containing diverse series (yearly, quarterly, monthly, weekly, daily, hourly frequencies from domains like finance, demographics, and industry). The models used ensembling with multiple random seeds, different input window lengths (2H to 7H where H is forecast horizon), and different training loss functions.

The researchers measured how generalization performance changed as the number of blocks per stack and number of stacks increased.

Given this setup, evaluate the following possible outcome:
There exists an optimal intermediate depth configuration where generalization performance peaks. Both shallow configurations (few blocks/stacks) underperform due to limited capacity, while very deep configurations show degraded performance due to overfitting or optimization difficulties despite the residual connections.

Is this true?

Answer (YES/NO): NO